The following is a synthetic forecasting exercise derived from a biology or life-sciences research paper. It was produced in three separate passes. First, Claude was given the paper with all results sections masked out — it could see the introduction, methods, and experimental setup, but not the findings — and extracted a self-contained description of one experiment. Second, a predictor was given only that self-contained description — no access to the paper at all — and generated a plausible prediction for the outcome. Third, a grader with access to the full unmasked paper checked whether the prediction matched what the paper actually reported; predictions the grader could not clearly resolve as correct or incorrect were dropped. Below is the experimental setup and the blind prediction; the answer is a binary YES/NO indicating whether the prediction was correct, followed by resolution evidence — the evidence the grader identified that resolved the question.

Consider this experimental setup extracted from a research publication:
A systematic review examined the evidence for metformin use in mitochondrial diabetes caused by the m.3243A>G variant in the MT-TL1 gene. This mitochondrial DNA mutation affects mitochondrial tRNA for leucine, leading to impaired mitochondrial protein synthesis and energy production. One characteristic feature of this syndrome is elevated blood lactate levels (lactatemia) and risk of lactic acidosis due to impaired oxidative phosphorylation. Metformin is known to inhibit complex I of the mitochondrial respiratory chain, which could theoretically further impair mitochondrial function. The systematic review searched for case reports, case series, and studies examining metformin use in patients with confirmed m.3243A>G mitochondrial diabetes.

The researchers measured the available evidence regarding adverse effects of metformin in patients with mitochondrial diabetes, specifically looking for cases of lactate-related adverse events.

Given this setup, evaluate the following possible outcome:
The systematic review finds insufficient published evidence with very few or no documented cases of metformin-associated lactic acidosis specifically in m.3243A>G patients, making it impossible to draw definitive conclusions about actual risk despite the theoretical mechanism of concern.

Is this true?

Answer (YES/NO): YES